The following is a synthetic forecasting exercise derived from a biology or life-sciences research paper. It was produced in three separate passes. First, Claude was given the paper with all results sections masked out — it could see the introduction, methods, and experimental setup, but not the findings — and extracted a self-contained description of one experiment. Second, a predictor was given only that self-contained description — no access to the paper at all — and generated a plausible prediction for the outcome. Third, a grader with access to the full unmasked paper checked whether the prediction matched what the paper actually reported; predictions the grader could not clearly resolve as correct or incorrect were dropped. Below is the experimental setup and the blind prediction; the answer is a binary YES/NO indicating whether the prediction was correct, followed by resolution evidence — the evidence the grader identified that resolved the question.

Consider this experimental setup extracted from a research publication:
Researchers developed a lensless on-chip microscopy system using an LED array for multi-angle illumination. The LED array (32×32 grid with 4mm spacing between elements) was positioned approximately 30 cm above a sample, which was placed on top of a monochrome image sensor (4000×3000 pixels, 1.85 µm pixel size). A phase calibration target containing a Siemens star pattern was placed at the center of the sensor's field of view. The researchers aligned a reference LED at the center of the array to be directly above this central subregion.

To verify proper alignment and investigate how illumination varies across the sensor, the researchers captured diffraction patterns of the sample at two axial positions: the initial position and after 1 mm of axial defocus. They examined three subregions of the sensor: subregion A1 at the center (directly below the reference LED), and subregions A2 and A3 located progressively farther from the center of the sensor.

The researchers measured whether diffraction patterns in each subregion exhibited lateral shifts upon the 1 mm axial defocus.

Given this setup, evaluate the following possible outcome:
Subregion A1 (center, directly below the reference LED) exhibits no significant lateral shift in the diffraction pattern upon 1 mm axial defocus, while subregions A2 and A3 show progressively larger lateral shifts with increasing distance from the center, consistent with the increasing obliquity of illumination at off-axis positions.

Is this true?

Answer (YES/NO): YES